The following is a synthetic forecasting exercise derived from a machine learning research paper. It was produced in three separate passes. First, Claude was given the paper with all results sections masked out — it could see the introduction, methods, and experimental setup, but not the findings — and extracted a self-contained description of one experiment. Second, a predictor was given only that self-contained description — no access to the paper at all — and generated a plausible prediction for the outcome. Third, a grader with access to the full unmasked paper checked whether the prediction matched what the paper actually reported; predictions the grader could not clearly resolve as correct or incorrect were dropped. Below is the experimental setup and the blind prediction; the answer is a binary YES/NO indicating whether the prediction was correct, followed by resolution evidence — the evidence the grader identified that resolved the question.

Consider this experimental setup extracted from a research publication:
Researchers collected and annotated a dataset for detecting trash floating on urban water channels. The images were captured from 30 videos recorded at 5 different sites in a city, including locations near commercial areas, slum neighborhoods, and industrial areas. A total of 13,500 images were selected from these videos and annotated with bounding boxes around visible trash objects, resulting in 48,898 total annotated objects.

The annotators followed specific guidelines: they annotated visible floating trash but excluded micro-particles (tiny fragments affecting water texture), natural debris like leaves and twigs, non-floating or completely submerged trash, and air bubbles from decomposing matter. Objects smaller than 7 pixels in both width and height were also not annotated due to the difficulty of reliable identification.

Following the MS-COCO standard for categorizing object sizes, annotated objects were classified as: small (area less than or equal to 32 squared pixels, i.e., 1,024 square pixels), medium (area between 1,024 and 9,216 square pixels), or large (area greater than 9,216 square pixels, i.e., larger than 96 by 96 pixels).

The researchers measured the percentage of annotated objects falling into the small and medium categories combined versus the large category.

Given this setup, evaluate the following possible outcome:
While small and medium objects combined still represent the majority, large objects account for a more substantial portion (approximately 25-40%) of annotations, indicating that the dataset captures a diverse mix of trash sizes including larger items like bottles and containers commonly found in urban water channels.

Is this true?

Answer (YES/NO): NO